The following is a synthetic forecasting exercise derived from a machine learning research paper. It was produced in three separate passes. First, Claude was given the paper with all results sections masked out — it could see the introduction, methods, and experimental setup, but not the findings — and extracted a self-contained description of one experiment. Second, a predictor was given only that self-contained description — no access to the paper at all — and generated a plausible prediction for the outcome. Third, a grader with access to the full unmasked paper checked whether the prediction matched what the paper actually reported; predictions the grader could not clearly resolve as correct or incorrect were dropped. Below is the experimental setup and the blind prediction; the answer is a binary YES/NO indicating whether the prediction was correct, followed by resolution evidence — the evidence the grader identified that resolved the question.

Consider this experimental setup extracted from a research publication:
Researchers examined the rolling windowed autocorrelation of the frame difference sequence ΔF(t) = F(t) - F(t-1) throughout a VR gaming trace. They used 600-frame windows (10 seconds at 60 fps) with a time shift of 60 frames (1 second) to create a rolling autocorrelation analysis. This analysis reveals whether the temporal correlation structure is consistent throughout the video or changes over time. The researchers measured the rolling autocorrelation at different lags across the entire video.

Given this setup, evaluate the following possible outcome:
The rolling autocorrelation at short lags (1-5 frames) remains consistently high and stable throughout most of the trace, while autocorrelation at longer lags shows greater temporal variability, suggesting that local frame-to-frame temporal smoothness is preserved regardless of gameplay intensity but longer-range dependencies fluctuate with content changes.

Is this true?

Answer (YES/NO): NO